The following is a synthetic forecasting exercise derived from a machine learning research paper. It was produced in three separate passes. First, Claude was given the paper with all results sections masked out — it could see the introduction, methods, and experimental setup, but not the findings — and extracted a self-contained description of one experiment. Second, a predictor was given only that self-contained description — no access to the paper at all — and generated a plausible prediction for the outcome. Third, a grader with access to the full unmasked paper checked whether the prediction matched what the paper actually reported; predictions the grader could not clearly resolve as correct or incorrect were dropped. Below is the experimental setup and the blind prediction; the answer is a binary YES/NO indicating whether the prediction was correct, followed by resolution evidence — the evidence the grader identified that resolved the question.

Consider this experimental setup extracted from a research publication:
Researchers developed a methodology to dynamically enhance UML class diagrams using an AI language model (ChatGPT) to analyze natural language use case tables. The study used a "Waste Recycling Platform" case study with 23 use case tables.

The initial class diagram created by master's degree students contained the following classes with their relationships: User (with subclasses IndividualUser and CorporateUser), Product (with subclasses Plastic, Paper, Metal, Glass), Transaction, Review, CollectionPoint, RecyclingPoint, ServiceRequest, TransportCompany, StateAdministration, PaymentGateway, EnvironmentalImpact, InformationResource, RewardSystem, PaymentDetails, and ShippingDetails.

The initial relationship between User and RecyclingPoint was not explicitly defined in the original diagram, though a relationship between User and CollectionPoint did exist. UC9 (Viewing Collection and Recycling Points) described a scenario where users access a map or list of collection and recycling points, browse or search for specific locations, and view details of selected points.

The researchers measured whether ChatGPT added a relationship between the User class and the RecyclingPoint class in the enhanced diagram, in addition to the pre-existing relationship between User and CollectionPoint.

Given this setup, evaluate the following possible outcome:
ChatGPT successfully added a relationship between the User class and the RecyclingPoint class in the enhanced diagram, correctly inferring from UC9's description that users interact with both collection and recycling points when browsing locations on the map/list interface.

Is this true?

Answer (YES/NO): YES